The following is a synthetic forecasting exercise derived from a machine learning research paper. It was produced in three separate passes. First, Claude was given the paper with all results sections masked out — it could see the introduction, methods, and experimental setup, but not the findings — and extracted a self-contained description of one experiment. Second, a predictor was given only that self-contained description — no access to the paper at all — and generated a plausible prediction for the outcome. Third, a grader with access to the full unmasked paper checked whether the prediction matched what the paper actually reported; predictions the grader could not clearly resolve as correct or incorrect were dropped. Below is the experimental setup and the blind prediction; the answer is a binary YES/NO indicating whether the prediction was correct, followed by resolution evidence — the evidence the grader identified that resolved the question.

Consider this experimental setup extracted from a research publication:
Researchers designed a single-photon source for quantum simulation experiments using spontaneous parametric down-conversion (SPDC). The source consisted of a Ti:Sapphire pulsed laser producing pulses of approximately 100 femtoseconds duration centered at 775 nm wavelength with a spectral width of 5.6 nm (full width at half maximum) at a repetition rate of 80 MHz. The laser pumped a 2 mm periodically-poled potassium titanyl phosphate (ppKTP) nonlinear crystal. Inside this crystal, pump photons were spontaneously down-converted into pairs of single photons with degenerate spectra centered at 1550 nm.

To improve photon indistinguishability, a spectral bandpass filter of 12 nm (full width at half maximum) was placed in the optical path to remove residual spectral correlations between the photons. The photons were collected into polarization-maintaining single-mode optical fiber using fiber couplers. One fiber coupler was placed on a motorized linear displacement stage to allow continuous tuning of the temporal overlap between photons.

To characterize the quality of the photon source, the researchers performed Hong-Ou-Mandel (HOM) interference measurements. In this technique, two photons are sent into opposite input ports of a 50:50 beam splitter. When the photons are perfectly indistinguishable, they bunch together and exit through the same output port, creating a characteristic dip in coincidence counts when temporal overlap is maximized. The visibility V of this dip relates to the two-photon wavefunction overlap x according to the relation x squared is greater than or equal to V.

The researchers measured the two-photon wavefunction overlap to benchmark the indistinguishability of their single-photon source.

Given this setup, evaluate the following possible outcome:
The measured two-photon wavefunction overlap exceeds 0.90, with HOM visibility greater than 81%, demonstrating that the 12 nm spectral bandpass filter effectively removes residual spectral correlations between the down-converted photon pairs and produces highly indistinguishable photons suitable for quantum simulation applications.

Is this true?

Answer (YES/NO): YES